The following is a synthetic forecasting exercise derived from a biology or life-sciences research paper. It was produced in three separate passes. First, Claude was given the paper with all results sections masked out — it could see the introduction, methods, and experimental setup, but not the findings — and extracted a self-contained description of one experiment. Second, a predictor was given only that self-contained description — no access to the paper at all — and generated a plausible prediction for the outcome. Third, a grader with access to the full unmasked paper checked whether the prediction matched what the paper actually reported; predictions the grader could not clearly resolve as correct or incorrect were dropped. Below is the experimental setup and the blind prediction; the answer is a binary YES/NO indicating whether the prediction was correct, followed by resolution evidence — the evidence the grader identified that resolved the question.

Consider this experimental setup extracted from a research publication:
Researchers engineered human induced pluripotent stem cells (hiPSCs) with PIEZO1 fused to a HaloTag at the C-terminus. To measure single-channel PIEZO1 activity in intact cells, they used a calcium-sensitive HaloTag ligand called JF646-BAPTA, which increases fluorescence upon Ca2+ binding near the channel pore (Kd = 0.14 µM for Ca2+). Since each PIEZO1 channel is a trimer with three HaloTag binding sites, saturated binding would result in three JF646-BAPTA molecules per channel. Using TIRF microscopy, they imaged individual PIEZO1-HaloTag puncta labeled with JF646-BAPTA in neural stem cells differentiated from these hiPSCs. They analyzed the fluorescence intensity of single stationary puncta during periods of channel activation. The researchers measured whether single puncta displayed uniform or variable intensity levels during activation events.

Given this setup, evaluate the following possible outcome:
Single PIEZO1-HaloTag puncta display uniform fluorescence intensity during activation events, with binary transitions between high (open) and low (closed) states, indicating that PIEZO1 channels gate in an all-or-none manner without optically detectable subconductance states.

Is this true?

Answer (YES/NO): NO